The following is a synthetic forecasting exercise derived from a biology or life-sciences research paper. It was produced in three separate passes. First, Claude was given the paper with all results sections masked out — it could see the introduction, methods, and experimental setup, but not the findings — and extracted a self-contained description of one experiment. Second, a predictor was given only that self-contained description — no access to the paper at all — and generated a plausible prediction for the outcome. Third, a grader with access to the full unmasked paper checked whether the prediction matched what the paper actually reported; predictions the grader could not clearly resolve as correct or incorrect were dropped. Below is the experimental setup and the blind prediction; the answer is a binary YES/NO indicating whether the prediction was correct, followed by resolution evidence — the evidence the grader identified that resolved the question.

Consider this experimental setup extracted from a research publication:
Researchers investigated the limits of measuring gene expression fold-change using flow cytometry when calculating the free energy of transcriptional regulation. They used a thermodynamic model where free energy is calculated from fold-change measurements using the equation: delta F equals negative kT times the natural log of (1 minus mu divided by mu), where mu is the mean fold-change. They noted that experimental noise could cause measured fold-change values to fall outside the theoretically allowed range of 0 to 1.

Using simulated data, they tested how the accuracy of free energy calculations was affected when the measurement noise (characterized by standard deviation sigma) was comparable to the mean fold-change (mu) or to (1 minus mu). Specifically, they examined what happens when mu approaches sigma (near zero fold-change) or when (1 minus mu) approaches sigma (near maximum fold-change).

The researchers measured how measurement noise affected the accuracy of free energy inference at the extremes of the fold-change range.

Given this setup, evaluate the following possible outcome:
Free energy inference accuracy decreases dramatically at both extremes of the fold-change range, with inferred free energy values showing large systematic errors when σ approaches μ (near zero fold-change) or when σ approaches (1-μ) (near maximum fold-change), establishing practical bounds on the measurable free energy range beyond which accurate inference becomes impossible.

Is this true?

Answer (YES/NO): YES